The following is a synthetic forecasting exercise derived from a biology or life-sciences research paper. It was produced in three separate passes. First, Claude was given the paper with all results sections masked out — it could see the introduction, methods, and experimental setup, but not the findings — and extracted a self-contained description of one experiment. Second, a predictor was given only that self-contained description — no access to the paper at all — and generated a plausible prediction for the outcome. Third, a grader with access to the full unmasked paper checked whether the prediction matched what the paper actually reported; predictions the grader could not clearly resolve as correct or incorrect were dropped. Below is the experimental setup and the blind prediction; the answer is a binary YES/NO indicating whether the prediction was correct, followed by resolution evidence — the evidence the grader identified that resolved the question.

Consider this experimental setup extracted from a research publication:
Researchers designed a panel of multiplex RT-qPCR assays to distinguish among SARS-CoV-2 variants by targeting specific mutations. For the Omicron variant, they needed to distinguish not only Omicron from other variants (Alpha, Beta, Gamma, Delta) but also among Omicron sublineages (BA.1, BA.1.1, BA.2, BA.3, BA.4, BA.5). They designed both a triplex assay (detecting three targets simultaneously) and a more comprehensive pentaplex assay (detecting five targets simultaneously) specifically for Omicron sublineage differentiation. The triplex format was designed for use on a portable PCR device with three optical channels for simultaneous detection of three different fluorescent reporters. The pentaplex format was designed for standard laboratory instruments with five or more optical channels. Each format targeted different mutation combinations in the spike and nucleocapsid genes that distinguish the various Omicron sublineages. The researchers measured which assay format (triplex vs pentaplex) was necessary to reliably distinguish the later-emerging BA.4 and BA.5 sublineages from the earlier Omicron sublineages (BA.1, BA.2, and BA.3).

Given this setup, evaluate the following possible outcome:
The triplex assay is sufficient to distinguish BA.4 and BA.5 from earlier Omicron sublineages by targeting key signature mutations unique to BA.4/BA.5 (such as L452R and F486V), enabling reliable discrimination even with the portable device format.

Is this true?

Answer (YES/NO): NO